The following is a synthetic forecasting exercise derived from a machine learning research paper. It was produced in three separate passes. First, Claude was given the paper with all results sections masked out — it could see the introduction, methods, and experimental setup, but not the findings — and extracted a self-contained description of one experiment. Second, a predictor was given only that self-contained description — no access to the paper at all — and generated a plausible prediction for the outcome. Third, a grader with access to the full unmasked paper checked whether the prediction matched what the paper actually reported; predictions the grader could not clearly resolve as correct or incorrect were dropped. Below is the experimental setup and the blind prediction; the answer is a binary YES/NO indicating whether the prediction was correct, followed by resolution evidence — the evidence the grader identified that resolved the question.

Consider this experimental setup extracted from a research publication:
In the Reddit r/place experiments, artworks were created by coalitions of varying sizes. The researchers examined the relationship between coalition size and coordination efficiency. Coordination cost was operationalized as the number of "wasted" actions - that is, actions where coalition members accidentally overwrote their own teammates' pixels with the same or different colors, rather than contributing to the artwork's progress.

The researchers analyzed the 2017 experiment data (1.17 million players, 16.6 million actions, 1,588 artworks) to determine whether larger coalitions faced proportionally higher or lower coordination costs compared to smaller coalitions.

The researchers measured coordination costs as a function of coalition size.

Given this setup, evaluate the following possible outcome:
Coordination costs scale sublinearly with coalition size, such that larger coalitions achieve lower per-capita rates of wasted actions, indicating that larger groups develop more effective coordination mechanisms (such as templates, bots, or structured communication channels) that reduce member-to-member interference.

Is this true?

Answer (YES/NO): NO